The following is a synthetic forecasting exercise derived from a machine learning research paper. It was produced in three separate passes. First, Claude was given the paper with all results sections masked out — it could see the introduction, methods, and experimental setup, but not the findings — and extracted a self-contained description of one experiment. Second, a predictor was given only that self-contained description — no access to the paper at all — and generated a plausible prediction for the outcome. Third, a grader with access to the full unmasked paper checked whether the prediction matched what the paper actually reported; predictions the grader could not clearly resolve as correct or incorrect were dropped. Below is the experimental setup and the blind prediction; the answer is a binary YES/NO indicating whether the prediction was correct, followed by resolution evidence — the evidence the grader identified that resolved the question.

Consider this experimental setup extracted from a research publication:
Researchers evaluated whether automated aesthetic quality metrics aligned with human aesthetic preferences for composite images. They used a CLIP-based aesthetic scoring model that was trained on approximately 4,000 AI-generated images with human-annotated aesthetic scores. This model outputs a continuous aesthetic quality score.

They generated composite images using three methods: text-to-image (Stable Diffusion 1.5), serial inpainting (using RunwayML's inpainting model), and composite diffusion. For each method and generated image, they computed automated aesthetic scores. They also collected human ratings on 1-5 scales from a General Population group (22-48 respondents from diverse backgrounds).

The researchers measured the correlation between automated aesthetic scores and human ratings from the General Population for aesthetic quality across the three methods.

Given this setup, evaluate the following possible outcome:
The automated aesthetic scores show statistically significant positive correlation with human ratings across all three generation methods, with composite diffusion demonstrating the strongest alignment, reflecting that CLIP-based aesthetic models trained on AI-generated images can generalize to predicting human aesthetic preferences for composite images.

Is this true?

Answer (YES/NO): NO